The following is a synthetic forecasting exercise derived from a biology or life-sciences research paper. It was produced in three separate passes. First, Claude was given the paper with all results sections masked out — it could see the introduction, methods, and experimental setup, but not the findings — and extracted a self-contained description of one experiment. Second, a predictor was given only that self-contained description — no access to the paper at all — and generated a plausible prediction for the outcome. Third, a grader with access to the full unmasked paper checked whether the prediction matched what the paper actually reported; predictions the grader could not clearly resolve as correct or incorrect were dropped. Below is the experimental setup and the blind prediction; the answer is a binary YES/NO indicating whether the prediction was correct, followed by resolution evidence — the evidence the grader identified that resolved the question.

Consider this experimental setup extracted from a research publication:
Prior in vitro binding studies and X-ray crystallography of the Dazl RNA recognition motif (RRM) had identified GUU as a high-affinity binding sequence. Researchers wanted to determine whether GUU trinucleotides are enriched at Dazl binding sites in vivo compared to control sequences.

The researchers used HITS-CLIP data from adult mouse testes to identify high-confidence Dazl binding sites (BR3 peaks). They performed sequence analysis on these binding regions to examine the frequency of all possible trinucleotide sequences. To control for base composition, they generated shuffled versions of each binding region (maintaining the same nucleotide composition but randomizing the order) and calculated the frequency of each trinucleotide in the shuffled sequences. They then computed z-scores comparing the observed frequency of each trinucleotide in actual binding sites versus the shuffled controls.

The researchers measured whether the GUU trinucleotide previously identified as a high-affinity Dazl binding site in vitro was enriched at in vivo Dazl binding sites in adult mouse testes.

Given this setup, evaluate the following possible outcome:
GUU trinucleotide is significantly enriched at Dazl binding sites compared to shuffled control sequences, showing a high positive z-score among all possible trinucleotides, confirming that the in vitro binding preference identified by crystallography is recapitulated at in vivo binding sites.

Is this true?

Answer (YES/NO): YES